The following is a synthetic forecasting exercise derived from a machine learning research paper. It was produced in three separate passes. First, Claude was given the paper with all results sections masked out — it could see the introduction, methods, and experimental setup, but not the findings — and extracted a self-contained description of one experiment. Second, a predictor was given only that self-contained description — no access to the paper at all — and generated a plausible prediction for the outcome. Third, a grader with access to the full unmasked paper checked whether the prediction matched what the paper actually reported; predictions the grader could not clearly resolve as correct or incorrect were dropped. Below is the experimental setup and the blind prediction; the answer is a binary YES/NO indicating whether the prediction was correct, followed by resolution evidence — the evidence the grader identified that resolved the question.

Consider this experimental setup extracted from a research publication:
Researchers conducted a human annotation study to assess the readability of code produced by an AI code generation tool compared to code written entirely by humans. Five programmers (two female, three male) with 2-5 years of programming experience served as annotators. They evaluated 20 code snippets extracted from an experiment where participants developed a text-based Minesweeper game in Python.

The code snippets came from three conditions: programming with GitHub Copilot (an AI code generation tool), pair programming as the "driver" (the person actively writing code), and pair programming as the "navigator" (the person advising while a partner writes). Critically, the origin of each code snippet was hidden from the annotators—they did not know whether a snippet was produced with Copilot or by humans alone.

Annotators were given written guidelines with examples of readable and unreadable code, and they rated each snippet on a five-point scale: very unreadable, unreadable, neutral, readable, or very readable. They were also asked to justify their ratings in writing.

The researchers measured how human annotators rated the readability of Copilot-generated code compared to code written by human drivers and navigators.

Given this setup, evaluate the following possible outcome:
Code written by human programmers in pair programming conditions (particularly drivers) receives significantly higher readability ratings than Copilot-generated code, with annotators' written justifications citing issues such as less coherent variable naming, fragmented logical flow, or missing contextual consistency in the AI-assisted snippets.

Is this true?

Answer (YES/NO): NO